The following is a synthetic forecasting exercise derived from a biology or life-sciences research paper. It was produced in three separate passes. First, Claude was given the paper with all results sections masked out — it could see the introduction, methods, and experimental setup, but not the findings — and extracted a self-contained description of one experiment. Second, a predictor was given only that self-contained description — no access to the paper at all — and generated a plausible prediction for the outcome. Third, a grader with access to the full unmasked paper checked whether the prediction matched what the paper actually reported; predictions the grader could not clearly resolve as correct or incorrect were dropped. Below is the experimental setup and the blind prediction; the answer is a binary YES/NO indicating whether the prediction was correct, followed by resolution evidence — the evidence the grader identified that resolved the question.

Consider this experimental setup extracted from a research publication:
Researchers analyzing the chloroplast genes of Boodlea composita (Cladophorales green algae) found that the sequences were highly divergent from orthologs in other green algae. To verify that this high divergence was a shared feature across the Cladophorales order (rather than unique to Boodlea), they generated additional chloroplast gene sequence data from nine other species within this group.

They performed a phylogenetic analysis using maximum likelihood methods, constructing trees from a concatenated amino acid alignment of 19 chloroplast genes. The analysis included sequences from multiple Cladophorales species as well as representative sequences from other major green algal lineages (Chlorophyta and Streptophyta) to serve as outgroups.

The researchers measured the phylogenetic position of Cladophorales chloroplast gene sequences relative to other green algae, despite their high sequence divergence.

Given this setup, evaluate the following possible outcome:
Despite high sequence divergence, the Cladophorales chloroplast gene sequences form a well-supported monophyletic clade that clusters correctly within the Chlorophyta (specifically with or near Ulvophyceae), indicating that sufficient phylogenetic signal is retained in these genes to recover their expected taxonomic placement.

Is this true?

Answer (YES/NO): YES